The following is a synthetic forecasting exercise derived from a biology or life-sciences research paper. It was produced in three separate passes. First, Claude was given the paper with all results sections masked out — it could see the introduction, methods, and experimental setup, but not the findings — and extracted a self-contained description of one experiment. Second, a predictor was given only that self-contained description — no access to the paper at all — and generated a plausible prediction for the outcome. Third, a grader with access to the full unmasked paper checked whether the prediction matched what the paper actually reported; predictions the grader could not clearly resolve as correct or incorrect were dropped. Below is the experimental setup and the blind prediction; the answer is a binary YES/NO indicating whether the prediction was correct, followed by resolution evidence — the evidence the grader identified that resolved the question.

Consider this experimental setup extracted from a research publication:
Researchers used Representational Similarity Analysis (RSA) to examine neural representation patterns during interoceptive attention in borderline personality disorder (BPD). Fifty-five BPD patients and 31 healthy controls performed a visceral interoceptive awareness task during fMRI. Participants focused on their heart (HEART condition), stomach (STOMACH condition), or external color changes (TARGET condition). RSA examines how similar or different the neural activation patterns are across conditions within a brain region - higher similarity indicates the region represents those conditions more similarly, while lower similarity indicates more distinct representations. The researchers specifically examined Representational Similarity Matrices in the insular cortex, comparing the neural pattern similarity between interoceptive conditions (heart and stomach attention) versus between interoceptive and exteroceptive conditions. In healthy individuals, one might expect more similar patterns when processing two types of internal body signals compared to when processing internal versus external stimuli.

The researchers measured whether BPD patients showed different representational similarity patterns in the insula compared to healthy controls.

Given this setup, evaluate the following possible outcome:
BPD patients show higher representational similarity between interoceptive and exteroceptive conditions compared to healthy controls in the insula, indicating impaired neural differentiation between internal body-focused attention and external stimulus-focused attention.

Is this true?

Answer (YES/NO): YES